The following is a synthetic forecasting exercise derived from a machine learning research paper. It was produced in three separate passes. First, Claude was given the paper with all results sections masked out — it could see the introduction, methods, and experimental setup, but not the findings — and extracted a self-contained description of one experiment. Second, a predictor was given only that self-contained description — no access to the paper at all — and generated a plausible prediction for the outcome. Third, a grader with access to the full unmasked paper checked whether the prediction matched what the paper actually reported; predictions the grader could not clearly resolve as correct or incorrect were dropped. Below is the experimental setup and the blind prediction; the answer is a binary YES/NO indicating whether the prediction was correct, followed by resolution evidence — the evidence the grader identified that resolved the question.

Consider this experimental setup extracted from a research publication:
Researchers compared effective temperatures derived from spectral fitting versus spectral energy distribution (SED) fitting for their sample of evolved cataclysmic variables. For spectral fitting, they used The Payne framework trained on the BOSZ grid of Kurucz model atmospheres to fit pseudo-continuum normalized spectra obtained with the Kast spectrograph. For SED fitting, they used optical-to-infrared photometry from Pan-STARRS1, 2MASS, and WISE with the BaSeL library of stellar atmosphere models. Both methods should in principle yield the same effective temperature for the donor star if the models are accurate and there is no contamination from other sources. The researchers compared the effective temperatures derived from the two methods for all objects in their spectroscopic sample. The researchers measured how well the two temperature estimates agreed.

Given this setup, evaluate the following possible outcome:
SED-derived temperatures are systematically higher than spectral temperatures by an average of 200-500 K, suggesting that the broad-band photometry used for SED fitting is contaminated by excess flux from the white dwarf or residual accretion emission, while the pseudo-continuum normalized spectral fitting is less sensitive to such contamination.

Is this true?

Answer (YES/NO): NO